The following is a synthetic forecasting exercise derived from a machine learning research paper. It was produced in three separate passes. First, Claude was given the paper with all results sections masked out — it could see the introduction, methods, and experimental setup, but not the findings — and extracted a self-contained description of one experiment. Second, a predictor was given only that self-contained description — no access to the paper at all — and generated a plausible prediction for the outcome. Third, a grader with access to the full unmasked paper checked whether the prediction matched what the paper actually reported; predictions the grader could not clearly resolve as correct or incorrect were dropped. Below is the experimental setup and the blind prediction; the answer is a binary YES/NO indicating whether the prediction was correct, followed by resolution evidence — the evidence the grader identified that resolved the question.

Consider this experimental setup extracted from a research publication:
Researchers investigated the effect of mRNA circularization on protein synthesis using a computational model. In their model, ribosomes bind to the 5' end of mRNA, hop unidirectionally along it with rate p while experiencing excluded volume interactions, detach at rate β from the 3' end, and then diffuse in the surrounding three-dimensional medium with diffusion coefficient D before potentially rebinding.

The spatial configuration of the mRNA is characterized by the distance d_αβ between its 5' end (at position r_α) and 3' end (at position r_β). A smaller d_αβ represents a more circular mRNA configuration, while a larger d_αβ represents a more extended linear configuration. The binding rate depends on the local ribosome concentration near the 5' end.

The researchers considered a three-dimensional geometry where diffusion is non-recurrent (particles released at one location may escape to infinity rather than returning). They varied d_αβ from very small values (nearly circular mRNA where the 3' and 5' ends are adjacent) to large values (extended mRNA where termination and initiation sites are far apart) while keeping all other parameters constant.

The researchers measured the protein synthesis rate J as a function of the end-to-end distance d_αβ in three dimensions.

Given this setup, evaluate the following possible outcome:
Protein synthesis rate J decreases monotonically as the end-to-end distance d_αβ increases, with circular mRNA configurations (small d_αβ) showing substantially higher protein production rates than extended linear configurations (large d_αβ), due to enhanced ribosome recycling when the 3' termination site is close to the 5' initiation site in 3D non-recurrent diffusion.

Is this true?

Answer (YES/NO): YES